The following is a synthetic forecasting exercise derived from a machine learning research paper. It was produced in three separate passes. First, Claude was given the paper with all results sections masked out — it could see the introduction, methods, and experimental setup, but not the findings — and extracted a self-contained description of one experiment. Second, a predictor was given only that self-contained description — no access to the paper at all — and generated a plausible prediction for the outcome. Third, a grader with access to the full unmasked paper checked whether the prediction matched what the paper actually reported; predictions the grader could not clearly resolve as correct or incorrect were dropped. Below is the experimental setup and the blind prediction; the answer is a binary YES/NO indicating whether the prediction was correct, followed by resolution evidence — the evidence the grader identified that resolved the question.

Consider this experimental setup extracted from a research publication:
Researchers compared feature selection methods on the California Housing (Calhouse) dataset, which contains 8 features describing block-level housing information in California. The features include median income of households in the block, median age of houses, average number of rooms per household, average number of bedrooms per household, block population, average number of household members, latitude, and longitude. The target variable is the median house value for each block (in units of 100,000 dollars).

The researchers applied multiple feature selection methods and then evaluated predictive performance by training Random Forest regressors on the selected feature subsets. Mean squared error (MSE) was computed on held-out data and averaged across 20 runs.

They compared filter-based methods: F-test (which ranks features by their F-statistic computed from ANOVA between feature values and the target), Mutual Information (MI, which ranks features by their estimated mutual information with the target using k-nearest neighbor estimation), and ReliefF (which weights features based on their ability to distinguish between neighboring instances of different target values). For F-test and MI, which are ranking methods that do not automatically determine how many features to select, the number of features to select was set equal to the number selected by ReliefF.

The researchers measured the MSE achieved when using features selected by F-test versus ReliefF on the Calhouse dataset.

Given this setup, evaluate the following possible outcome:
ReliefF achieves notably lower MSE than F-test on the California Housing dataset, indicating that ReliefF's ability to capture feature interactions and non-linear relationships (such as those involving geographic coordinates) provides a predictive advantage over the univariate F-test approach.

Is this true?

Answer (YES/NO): YES